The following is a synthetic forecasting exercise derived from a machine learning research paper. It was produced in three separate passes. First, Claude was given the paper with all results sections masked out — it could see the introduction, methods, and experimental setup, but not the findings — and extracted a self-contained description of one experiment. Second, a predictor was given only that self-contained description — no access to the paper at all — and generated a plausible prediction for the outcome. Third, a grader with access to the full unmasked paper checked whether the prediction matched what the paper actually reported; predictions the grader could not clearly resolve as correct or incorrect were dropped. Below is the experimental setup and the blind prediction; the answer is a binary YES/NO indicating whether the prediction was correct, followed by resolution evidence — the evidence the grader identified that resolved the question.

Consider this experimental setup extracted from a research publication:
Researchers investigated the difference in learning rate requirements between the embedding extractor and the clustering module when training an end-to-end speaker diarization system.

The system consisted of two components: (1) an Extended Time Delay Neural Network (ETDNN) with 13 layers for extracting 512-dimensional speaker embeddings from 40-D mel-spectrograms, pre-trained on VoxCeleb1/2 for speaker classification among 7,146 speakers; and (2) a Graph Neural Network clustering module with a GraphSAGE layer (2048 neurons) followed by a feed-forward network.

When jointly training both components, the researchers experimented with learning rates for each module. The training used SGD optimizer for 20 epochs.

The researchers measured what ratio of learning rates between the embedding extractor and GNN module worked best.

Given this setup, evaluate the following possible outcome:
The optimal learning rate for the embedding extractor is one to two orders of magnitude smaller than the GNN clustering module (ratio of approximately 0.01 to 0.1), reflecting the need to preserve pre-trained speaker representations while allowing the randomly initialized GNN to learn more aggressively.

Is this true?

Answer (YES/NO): NO